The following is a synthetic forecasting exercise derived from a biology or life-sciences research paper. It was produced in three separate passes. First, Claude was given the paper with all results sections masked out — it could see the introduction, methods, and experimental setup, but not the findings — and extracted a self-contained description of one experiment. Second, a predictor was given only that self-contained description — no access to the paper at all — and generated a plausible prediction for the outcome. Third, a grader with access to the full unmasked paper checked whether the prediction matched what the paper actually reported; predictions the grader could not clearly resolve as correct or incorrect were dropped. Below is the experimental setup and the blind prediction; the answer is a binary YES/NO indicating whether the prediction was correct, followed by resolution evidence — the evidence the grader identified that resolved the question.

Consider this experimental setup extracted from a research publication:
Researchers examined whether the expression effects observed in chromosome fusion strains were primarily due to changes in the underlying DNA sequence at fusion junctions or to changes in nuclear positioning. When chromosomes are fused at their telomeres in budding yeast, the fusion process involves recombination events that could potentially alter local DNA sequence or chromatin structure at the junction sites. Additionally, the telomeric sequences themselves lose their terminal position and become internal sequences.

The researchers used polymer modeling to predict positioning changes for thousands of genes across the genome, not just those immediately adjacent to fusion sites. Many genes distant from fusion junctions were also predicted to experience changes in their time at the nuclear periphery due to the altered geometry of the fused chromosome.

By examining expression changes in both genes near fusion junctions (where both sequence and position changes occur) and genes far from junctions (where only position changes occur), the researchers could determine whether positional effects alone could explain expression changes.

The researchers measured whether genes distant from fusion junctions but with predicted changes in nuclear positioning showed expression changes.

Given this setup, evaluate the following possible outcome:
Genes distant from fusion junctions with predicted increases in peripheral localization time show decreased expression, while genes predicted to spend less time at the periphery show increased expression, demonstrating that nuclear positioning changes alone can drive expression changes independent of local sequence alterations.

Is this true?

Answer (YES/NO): NO